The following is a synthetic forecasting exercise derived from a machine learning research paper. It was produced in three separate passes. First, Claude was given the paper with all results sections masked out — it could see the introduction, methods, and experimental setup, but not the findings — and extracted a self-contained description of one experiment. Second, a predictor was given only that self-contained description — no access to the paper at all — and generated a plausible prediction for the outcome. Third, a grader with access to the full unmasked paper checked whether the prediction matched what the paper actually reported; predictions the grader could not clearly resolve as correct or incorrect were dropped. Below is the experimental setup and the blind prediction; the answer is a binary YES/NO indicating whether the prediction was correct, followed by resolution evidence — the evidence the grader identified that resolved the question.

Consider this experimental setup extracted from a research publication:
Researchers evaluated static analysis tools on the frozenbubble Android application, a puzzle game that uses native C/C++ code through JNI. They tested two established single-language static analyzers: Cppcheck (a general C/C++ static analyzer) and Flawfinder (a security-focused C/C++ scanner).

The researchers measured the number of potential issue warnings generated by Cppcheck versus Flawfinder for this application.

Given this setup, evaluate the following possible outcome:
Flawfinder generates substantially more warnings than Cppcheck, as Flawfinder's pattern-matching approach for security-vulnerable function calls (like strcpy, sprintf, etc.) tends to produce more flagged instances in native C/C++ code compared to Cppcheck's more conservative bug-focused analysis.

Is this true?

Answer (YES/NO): NO